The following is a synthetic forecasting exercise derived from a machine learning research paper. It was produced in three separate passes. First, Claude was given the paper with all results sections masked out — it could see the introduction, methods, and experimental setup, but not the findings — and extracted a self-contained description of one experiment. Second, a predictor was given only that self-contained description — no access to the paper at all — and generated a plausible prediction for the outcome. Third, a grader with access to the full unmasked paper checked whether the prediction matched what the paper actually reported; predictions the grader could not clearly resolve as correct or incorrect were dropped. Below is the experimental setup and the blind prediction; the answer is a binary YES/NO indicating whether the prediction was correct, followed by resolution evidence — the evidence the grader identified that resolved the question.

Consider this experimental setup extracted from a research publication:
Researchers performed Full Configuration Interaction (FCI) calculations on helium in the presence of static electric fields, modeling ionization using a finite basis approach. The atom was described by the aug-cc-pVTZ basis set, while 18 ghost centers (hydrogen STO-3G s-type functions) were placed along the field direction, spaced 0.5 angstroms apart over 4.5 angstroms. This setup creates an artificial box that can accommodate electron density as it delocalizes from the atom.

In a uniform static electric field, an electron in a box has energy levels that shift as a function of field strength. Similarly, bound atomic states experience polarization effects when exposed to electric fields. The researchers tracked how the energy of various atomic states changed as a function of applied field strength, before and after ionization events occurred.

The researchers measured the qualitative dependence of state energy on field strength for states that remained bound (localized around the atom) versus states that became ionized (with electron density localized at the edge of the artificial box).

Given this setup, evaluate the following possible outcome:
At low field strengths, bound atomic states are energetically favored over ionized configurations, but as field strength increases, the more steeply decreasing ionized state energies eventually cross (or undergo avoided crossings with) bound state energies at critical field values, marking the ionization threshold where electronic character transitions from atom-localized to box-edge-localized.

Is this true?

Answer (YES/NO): YES